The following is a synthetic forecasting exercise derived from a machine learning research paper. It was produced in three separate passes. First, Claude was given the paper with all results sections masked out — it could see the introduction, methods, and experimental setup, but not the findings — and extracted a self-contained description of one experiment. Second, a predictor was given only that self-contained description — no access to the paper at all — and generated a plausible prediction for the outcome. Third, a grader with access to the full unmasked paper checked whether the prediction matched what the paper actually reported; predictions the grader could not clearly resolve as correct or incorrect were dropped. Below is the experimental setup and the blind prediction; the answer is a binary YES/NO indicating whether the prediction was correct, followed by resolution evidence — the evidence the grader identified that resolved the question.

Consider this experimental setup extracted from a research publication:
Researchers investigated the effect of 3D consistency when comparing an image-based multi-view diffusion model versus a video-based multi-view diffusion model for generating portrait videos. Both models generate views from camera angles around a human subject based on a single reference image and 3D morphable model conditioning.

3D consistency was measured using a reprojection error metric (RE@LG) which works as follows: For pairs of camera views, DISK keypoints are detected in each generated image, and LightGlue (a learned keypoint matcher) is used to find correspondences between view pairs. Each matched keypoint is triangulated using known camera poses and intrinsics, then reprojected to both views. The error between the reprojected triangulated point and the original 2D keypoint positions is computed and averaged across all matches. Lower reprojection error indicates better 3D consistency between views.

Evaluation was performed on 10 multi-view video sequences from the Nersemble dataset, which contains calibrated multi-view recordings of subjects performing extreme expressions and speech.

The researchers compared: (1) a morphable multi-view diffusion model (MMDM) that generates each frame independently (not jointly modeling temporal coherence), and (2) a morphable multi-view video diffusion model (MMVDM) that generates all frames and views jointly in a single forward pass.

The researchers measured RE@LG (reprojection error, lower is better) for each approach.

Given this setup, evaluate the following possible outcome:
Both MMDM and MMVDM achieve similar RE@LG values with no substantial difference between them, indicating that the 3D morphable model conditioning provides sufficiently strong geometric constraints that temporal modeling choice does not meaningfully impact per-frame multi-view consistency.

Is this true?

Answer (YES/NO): NO